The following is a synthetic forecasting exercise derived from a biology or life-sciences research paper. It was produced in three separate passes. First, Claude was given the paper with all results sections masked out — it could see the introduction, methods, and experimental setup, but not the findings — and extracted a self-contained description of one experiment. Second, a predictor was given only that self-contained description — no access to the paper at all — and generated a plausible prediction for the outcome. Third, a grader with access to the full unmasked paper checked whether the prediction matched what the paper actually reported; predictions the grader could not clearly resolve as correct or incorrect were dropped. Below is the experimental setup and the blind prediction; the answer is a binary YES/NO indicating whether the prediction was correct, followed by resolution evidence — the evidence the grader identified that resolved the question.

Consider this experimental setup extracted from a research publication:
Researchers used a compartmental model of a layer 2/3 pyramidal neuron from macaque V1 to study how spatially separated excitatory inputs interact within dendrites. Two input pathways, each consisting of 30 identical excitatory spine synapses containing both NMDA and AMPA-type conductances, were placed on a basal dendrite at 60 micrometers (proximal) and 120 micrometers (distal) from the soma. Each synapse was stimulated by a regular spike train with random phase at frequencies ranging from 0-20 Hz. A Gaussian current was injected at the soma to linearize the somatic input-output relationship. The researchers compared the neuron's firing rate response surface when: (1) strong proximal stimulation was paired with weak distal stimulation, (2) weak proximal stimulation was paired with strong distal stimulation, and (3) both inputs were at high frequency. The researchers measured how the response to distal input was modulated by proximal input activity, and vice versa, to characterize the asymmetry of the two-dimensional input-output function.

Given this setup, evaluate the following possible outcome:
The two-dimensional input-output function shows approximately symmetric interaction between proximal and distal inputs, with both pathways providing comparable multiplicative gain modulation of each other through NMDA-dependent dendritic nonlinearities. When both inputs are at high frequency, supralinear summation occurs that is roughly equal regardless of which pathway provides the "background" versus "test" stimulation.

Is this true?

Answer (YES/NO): NO